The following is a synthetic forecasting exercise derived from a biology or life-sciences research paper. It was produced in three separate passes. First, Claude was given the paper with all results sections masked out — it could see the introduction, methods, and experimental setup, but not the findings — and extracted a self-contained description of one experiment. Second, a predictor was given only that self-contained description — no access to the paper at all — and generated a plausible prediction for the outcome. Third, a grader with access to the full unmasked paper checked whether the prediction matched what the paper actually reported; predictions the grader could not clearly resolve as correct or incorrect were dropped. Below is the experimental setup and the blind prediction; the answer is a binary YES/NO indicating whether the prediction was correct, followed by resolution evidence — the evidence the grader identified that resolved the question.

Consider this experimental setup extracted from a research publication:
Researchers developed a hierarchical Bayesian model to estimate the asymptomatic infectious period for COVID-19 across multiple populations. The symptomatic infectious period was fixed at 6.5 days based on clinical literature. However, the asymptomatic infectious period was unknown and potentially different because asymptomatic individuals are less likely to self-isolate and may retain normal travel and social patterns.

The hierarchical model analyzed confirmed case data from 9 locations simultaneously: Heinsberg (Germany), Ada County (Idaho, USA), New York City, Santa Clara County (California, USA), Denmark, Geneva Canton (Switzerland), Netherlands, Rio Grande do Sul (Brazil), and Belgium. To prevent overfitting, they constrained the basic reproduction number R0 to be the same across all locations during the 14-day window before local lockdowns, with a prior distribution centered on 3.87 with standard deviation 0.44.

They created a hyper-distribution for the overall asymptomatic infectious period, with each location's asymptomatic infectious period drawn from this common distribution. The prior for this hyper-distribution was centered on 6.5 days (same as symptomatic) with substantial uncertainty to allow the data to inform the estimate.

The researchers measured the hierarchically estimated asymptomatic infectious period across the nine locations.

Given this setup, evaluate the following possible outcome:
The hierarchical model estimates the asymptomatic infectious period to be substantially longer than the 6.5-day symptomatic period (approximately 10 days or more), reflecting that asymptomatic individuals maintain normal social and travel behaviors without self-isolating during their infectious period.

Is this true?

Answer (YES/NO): NO